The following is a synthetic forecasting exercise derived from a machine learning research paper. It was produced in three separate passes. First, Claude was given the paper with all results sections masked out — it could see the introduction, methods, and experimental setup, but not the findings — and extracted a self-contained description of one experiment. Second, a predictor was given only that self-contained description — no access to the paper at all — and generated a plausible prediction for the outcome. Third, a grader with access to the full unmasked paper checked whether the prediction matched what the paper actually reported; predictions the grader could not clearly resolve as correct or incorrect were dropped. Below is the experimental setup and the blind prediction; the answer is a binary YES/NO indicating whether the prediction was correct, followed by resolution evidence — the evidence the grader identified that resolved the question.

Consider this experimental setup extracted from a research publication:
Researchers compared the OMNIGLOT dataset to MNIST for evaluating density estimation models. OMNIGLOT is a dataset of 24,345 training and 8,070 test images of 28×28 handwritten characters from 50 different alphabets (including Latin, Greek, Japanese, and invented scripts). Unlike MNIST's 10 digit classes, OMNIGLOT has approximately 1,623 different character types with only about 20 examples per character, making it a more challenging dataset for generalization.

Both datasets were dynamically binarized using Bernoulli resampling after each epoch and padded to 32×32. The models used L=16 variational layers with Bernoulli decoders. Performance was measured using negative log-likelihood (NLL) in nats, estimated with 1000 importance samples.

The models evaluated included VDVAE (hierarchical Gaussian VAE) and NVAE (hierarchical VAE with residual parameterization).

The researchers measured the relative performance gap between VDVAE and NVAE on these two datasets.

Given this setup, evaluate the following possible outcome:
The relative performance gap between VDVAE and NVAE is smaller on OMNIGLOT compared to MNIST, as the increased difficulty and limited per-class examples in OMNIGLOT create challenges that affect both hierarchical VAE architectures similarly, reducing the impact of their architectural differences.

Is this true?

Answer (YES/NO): NO